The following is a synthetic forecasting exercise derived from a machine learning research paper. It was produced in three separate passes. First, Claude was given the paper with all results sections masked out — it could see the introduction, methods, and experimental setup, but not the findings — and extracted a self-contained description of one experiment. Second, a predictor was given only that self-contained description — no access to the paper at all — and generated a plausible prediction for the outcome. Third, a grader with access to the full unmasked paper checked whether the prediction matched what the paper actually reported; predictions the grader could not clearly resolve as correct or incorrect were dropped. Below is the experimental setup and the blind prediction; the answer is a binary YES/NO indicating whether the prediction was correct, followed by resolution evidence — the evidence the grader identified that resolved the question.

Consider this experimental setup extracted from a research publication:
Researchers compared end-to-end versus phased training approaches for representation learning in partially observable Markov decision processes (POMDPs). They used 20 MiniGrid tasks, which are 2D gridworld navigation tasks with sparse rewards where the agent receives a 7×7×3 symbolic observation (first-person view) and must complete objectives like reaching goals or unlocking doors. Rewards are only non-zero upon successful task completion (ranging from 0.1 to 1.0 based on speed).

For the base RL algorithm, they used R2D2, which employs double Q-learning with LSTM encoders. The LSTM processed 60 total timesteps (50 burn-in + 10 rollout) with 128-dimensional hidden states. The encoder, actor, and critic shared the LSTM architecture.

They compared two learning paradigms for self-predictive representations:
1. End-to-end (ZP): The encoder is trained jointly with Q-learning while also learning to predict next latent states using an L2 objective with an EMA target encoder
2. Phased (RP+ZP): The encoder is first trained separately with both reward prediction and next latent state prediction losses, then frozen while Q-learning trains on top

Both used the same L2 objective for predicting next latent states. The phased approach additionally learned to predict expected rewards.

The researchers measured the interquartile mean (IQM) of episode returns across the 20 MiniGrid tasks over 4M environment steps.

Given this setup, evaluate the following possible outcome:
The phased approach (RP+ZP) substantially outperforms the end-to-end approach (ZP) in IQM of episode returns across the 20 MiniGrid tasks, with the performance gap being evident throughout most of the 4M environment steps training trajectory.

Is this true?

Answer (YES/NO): NO